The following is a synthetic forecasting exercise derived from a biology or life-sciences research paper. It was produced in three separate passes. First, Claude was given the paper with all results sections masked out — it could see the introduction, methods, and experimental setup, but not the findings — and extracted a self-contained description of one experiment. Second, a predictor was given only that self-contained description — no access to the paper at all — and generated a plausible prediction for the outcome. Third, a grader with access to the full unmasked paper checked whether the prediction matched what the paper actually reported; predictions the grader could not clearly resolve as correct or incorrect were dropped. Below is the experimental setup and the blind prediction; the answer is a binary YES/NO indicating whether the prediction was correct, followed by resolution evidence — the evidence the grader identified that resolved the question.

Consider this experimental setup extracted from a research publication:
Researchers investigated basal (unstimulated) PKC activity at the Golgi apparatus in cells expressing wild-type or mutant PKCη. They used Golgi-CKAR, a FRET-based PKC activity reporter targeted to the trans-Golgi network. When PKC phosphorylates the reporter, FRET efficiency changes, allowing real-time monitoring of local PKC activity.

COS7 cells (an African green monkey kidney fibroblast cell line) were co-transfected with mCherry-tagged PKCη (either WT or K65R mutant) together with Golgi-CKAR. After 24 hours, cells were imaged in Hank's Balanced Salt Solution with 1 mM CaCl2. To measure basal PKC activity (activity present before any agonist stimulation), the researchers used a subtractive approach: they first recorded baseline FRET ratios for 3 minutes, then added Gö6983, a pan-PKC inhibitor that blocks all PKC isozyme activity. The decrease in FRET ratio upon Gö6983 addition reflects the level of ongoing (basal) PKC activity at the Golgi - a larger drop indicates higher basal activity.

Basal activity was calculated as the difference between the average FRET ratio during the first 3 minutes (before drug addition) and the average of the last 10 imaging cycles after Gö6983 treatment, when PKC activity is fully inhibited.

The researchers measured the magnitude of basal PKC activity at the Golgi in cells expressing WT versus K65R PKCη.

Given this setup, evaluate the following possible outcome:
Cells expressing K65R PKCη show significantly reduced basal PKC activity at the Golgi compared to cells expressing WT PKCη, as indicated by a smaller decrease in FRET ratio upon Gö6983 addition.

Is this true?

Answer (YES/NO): NO